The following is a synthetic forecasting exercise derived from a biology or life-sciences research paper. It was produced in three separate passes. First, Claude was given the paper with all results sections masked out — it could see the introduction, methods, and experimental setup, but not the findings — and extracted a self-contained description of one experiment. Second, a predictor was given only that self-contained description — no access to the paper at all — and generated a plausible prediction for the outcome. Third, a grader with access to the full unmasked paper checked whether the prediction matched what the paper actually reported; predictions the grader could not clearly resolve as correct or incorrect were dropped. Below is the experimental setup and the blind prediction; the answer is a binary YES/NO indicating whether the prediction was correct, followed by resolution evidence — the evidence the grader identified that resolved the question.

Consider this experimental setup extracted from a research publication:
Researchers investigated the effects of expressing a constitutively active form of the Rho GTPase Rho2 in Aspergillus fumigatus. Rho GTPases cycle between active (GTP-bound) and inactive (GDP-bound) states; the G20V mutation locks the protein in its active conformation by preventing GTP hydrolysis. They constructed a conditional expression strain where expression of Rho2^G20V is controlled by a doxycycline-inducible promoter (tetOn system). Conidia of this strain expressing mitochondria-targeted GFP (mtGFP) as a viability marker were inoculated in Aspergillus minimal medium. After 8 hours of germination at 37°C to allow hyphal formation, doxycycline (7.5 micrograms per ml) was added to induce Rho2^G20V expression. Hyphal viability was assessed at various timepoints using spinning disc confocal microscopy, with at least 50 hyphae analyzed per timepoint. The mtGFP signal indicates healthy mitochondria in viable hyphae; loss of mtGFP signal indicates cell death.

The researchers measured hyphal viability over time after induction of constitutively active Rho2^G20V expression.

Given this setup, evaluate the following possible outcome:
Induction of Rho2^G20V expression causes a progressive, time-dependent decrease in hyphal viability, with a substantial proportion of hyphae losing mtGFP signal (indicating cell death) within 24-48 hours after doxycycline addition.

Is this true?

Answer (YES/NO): YES